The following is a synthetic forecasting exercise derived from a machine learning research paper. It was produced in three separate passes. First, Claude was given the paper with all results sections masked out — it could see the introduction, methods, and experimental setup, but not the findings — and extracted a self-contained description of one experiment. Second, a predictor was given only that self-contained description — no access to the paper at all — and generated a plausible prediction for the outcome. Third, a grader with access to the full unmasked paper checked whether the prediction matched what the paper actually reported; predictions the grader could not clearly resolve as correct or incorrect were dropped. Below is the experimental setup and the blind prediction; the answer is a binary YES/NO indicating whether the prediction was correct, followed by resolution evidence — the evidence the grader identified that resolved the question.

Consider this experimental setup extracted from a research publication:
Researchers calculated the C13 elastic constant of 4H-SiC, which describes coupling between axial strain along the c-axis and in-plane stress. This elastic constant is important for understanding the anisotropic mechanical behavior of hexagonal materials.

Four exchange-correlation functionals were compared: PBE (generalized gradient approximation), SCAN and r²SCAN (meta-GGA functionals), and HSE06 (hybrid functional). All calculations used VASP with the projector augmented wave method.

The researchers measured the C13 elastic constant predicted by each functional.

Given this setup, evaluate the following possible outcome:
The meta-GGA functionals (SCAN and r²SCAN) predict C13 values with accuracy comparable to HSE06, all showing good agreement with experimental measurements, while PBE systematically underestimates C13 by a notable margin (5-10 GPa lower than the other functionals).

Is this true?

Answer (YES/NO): NO